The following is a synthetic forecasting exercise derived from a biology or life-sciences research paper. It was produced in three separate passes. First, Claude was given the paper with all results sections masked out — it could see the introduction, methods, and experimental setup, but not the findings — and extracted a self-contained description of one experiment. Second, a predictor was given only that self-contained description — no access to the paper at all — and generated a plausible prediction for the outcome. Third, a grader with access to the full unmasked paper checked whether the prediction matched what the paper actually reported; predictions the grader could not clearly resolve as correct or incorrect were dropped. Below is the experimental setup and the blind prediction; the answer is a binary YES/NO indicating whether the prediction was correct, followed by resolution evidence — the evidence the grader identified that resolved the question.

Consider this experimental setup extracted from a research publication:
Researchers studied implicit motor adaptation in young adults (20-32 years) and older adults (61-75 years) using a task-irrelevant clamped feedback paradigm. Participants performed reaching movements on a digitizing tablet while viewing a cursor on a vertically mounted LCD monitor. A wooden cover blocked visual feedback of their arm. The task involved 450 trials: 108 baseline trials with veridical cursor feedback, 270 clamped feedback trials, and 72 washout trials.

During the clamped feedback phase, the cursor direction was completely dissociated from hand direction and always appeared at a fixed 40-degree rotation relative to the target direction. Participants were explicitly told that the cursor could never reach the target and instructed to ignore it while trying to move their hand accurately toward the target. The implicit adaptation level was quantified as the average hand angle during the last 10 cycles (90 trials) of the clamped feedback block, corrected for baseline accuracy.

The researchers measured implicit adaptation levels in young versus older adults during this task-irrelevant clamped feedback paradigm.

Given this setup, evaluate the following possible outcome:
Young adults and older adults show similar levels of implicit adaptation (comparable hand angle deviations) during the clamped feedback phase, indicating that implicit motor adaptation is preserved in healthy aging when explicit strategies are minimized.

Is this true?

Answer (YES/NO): NO